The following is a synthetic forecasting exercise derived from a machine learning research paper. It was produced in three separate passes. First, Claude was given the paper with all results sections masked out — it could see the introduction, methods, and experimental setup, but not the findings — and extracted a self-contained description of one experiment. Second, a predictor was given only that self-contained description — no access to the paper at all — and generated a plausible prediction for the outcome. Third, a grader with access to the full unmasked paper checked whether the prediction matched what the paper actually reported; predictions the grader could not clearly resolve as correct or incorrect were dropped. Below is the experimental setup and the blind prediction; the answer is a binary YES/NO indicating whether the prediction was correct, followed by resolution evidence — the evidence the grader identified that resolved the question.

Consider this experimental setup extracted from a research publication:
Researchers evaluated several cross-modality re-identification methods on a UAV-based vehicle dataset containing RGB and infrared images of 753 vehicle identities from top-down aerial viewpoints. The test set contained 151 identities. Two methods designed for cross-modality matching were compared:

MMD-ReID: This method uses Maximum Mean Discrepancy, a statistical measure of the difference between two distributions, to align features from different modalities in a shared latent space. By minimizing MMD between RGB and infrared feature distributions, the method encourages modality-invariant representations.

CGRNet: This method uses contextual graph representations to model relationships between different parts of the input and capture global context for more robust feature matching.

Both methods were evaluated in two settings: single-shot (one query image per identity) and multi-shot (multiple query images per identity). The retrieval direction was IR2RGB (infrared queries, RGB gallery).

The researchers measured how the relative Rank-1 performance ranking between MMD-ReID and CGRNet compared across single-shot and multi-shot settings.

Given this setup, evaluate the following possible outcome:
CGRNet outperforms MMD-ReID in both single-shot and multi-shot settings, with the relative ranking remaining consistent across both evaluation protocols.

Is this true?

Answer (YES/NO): NO